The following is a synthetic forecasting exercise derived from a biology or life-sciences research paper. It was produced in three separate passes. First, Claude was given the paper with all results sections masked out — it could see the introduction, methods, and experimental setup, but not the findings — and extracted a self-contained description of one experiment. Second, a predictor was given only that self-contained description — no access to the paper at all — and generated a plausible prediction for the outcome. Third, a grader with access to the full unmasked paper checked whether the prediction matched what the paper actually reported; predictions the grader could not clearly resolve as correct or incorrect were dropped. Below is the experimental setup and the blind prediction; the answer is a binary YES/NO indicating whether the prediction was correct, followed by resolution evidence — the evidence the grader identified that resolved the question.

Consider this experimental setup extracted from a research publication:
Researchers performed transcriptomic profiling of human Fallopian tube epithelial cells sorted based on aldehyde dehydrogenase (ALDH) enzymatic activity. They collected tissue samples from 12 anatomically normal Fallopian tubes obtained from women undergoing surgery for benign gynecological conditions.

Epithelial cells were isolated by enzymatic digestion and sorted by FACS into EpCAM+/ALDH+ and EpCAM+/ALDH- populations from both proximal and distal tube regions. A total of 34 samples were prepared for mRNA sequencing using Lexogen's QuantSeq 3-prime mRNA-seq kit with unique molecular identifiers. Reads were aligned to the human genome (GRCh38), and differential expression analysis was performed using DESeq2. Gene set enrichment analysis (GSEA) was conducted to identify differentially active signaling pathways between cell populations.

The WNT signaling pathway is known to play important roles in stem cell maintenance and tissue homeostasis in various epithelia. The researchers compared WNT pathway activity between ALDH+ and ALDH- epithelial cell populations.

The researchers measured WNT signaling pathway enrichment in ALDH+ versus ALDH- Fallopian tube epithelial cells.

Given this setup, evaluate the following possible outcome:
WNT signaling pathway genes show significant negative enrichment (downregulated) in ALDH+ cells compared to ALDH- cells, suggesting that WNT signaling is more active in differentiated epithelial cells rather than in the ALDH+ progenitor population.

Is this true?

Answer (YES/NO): NO